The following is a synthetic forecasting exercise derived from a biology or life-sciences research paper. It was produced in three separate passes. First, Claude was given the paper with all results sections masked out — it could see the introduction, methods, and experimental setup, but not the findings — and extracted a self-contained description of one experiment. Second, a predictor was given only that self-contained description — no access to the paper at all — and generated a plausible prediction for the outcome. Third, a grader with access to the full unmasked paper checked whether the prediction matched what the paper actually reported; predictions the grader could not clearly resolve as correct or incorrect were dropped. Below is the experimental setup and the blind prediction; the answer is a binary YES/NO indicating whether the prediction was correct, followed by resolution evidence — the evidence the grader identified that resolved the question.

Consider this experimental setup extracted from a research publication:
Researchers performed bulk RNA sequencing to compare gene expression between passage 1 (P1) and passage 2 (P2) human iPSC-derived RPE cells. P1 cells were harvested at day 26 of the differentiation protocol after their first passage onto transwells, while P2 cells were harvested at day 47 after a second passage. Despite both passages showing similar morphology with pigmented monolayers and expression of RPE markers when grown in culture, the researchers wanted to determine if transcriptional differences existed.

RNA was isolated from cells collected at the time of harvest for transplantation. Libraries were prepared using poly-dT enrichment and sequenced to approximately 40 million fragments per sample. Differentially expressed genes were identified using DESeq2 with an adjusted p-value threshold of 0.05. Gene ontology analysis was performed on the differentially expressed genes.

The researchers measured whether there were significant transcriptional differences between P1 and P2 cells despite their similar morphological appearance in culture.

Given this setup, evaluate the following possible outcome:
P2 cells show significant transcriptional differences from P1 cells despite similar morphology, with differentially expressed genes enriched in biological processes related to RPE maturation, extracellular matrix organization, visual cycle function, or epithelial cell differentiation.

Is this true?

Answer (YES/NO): YES